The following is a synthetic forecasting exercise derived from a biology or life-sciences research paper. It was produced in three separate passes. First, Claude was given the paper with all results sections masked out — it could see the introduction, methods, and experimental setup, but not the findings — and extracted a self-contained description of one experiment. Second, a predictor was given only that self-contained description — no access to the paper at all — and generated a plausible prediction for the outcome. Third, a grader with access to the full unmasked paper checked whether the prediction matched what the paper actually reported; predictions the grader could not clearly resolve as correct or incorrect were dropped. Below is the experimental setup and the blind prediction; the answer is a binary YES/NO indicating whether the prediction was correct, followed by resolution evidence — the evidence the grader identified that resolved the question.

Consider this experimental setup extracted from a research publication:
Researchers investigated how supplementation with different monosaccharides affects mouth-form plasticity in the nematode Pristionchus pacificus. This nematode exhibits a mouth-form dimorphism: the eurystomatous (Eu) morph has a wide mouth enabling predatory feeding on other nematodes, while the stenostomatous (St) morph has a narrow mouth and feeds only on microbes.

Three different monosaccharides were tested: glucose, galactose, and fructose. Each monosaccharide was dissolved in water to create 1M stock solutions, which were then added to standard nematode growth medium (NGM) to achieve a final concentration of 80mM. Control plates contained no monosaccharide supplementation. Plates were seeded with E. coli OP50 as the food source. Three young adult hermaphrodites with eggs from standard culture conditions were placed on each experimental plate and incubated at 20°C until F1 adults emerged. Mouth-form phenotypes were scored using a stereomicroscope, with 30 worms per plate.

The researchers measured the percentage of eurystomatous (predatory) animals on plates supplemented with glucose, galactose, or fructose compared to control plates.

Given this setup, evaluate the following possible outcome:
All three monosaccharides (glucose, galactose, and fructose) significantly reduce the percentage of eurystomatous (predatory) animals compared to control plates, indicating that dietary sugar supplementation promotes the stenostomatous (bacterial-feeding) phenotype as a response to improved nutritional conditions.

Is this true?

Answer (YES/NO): YES